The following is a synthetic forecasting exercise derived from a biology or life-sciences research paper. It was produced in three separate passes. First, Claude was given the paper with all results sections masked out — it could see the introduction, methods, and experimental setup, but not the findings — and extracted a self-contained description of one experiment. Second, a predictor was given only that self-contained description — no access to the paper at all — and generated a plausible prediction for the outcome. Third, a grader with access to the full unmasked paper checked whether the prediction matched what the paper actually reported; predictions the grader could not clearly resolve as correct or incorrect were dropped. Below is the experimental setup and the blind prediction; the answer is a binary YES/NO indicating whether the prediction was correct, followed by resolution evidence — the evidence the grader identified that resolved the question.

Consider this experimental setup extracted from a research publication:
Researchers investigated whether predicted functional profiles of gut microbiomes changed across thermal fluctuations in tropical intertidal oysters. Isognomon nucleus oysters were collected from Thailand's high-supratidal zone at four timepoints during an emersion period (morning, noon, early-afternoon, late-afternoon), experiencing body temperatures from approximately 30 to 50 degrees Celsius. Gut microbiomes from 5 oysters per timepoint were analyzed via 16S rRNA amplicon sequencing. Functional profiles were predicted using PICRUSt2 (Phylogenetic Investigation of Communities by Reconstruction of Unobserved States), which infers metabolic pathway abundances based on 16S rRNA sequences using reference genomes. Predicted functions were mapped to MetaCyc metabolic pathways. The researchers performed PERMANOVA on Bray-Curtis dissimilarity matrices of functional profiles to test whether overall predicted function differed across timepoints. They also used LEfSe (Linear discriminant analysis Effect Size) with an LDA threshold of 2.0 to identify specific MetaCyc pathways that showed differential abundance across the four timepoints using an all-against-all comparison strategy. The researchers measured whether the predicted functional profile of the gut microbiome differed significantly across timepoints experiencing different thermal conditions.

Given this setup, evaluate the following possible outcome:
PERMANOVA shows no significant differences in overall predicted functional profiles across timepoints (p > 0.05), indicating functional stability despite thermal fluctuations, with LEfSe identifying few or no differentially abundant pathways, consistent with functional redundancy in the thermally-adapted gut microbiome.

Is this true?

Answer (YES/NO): NO